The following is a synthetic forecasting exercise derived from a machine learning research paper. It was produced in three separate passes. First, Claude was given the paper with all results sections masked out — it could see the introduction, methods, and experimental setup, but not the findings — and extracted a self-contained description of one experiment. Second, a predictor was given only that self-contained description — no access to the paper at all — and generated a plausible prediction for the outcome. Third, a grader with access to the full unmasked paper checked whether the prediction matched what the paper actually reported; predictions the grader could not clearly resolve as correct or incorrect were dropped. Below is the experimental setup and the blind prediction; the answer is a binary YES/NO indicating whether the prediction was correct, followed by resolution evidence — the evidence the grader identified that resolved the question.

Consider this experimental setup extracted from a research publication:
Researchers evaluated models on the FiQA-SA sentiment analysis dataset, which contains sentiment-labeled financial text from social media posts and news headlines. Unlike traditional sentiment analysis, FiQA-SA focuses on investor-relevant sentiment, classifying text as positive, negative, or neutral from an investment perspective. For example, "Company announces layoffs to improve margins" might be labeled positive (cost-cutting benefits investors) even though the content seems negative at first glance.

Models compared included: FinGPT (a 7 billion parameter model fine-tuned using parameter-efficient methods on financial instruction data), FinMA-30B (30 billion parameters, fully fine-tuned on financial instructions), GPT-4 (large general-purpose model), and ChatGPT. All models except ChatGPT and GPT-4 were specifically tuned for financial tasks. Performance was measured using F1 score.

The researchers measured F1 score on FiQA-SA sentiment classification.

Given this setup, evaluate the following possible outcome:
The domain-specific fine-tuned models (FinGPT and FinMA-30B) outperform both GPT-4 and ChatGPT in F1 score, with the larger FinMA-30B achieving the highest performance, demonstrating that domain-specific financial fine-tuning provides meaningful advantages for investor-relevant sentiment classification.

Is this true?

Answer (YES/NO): NO